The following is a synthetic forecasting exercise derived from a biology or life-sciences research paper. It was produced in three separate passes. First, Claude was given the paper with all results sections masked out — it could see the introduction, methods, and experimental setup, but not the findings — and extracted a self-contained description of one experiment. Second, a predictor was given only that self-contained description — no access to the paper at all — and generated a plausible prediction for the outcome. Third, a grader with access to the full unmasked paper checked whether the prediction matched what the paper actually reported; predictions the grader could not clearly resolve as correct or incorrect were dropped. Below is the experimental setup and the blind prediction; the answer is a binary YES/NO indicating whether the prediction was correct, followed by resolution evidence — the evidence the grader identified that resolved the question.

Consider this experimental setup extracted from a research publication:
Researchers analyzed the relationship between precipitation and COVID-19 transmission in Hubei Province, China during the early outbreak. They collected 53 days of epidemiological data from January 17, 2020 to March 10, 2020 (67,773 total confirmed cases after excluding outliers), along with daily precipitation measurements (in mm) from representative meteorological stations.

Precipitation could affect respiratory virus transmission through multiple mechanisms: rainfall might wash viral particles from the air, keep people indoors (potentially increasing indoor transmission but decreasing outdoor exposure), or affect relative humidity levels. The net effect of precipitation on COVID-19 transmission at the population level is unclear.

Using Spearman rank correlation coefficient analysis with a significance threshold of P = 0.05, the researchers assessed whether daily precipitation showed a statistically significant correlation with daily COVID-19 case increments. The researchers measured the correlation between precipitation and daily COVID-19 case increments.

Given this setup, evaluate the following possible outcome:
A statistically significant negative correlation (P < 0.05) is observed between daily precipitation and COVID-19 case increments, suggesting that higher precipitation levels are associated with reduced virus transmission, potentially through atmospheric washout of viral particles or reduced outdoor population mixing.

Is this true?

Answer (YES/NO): NO